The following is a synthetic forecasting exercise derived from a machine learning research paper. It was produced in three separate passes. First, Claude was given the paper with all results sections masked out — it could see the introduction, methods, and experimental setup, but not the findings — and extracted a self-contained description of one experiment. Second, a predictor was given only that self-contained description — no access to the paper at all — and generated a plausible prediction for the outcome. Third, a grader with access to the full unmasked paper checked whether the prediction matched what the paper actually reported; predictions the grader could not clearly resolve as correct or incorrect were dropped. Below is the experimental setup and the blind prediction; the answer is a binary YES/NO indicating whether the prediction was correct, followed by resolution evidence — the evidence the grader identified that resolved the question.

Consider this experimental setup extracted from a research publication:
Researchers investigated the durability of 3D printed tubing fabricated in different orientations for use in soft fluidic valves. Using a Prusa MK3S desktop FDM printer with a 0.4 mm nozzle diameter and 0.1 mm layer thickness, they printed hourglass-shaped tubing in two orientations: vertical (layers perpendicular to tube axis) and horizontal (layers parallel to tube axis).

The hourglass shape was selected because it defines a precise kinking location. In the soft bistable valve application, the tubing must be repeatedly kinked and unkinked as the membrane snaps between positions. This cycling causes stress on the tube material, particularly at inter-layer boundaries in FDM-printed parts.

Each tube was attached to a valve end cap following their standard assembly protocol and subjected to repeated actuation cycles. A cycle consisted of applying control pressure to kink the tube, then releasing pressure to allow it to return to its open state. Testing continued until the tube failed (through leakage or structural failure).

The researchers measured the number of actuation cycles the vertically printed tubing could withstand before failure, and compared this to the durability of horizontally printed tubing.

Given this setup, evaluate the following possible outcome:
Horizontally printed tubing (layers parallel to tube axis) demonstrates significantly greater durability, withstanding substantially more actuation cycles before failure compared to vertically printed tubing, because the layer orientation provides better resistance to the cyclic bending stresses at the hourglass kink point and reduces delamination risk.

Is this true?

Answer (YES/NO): YES